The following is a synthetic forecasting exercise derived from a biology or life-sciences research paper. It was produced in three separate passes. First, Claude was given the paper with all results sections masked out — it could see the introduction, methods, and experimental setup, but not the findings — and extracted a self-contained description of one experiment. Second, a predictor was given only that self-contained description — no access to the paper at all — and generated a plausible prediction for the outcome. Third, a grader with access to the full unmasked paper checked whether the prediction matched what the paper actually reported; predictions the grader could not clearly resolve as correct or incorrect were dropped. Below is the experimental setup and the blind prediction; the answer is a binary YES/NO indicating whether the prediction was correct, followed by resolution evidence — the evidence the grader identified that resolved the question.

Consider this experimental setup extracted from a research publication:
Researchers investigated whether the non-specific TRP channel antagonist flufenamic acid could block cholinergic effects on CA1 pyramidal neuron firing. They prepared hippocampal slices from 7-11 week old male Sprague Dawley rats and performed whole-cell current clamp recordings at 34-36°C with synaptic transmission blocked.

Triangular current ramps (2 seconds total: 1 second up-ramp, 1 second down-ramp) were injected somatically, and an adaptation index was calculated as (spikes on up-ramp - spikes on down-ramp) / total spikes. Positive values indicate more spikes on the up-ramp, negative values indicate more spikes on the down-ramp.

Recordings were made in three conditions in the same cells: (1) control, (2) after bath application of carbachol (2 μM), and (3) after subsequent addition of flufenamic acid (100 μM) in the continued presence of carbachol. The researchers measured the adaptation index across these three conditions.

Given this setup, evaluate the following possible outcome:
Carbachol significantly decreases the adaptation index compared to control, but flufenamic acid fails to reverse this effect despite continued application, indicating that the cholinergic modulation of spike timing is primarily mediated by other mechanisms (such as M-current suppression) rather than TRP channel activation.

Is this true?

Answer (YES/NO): NO